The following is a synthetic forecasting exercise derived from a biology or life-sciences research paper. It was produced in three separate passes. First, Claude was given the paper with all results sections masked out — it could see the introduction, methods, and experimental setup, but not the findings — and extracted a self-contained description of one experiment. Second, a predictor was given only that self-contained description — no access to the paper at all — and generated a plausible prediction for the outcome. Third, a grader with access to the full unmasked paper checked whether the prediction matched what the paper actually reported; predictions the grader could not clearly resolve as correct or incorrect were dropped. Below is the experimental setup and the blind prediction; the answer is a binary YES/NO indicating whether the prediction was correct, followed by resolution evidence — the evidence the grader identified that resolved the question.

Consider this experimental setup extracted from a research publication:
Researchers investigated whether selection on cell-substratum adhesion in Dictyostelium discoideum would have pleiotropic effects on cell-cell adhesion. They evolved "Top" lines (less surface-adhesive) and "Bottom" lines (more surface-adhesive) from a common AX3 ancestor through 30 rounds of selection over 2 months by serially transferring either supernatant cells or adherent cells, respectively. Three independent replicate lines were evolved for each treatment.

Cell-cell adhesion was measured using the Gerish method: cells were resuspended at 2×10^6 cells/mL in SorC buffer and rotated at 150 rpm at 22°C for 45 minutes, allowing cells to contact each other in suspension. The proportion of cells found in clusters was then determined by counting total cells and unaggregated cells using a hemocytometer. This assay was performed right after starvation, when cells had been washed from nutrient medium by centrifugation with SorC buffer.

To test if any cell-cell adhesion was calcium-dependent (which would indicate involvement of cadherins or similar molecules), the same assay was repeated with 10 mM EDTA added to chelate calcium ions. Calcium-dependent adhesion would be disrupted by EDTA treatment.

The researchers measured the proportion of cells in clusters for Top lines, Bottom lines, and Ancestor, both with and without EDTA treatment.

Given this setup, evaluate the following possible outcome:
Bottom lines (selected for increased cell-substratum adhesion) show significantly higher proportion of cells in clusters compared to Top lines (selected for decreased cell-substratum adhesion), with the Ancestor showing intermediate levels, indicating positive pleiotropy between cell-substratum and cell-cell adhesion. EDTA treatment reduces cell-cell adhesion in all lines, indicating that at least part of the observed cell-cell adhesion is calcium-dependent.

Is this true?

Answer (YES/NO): NO